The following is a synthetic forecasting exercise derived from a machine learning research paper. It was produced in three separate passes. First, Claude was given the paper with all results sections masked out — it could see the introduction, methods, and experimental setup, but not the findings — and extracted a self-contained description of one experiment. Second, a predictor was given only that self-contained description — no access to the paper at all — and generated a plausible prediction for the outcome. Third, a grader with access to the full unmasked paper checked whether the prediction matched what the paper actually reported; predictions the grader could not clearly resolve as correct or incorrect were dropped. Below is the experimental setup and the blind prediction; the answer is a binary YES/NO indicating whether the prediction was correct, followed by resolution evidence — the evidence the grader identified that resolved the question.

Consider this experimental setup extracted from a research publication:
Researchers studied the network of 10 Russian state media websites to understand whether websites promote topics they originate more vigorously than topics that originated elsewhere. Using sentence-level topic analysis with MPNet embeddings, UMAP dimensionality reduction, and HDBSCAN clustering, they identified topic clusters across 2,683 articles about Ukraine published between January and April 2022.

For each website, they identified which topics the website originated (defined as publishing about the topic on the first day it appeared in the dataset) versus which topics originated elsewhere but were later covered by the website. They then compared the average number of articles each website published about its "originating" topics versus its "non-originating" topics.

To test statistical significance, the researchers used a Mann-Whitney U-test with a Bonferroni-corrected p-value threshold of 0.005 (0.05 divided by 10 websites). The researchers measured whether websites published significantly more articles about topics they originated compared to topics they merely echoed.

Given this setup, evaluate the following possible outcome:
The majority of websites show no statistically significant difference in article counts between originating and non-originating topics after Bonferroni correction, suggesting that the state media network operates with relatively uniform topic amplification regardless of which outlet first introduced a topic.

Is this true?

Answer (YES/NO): NO